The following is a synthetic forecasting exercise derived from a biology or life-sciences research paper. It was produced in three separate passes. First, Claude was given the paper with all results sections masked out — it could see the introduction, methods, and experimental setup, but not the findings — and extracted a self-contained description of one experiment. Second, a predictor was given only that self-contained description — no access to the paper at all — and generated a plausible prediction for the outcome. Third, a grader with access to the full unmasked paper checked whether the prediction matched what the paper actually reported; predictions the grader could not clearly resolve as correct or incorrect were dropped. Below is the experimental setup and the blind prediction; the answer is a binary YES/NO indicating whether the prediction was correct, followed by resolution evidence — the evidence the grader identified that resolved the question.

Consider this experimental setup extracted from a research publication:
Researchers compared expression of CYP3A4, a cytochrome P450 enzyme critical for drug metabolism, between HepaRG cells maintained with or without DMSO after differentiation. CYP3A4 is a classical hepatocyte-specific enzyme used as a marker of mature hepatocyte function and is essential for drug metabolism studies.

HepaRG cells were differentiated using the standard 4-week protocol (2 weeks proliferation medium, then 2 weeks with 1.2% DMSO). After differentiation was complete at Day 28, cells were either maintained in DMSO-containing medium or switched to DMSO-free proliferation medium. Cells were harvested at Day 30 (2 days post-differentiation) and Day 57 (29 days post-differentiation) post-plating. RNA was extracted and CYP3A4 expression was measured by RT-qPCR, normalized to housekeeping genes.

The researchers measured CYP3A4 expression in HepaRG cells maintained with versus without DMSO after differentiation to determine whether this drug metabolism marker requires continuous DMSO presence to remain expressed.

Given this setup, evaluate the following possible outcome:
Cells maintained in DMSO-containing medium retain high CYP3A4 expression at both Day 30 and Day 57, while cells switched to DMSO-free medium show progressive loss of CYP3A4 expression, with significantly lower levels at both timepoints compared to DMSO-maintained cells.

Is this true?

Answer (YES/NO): NO